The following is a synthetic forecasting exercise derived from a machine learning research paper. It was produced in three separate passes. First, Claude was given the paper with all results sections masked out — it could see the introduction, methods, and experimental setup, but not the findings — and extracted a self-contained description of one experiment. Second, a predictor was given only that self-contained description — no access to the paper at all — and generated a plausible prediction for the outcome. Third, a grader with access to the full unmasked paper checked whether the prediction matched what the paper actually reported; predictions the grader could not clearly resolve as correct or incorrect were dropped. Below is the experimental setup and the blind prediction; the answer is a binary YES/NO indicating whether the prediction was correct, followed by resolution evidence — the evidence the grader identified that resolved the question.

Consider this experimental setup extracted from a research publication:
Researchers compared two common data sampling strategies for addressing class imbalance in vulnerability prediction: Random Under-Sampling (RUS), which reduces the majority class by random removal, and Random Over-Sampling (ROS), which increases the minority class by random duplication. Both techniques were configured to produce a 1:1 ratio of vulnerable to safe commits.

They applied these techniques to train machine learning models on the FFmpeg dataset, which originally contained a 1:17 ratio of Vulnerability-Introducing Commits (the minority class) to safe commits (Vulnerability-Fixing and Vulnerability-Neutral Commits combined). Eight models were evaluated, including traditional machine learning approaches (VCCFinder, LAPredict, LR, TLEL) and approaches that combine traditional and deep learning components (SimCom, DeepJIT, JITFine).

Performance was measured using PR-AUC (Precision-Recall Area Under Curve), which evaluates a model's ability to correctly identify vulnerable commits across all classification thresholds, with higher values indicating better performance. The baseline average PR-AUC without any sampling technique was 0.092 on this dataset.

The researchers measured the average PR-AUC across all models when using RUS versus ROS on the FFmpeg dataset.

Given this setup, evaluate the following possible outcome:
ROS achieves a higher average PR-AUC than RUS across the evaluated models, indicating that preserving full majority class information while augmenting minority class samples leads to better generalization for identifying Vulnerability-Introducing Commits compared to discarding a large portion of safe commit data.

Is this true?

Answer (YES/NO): NO